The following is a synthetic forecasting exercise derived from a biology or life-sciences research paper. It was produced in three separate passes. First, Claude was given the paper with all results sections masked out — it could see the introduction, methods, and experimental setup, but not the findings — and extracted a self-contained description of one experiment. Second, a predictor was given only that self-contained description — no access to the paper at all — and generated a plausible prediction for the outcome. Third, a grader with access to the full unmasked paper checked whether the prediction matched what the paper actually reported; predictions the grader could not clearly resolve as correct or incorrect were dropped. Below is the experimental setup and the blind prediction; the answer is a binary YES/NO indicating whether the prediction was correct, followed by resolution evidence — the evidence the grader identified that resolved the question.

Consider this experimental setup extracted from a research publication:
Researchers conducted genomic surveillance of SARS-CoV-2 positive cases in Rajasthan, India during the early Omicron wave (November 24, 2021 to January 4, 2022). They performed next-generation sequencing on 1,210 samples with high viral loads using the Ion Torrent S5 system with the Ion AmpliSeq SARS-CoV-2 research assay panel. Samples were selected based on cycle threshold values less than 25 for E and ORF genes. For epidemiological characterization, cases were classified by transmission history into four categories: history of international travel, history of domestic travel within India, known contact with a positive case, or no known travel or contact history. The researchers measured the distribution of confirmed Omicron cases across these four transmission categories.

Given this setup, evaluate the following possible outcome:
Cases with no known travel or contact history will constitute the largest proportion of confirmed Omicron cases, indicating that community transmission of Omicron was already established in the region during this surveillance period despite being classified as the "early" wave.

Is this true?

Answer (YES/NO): YES